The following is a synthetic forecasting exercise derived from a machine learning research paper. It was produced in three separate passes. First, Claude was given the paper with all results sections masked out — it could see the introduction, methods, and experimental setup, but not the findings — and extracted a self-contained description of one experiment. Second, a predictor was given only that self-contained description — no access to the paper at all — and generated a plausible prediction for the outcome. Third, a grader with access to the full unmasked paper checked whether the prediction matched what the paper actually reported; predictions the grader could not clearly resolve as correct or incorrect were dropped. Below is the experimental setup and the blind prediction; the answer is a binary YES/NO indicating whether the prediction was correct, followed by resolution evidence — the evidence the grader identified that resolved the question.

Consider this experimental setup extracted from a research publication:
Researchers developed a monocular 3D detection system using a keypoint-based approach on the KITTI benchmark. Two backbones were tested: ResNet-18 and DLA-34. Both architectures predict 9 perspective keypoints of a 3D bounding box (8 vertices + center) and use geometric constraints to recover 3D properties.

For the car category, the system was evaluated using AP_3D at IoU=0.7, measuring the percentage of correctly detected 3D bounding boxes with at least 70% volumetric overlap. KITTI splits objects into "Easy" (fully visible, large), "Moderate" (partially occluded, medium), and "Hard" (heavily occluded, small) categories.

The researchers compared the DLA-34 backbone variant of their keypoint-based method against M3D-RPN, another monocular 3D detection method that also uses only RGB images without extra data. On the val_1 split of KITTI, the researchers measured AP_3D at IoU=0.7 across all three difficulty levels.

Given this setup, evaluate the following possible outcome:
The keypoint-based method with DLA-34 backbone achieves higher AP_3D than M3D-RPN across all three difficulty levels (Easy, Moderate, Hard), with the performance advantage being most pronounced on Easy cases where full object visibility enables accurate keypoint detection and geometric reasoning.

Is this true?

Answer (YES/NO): NO